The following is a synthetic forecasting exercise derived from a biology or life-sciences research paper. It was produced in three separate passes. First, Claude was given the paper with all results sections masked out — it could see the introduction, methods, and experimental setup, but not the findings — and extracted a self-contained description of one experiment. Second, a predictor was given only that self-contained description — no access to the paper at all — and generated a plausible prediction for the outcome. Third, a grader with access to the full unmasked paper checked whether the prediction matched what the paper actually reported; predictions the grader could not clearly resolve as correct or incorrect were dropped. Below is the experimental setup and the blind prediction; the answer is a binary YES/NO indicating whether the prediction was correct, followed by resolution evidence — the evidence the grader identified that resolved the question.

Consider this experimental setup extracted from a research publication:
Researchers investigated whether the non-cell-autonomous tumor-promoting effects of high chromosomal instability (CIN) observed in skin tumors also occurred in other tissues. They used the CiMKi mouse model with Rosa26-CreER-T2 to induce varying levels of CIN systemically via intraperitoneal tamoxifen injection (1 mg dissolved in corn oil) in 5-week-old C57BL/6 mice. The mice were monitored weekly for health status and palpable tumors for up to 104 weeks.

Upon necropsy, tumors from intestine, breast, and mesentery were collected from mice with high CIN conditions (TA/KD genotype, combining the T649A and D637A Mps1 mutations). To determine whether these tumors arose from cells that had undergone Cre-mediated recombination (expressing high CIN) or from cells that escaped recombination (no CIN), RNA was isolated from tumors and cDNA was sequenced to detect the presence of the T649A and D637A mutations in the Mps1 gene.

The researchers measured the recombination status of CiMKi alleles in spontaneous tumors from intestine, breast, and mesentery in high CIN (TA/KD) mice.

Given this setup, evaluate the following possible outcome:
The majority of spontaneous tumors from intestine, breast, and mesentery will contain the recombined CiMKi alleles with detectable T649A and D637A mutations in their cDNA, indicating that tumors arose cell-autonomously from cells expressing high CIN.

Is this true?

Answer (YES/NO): NO